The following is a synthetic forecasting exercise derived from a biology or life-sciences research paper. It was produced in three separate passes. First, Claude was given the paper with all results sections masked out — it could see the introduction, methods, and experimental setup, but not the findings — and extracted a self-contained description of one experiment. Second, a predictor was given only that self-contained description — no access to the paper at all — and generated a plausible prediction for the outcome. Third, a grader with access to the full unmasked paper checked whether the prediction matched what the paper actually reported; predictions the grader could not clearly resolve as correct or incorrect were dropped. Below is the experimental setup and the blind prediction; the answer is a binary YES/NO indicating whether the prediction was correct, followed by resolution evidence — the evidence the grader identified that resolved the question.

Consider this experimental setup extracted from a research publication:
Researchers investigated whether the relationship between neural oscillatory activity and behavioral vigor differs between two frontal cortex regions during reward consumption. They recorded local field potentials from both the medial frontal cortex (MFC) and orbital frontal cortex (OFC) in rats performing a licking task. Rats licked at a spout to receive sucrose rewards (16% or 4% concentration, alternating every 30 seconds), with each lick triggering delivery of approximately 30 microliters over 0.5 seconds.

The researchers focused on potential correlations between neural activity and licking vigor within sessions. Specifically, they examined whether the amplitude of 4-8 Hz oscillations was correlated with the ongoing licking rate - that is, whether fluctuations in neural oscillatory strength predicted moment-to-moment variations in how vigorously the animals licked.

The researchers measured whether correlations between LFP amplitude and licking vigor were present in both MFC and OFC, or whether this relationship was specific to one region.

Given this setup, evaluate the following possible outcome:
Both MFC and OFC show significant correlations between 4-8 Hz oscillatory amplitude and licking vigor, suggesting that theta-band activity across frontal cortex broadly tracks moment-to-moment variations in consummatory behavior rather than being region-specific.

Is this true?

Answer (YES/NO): NO